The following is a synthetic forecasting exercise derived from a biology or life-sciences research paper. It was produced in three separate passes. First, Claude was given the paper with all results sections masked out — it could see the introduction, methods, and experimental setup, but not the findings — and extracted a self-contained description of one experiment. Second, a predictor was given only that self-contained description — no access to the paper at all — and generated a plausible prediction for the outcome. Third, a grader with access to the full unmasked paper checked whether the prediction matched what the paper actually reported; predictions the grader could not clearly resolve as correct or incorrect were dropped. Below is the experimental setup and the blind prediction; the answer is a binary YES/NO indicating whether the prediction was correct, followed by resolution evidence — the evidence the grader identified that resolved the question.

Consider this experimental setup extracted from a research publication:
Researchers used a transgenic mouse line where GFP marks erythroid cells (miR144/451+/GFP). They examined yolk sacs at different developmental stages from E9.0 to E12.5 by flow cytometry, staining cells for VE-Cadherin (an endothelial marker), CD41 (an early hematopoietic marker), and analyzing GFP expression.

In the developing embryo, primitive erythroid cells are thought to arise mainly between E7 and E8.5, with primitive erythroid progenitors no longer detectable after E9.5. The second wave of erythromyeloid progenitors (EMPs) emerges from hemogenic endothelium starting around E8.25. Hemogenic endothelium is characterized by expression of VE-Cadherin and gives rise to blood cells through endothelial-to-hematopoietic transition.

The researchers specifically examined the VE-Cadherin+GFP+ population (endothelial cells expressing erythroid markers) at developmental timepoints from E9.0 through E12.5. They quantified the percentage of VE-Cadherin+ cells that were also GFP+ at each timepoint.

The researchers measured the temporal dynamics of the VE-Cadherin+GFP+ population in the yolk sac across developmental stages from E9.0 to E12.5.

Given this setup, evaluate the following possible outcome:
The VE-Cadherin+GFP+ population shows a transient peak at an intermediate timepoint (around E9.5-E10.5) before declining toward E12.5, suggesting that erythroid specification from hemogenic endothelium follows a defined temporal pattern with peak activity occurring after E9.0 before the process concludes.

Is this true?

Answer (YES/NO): NO